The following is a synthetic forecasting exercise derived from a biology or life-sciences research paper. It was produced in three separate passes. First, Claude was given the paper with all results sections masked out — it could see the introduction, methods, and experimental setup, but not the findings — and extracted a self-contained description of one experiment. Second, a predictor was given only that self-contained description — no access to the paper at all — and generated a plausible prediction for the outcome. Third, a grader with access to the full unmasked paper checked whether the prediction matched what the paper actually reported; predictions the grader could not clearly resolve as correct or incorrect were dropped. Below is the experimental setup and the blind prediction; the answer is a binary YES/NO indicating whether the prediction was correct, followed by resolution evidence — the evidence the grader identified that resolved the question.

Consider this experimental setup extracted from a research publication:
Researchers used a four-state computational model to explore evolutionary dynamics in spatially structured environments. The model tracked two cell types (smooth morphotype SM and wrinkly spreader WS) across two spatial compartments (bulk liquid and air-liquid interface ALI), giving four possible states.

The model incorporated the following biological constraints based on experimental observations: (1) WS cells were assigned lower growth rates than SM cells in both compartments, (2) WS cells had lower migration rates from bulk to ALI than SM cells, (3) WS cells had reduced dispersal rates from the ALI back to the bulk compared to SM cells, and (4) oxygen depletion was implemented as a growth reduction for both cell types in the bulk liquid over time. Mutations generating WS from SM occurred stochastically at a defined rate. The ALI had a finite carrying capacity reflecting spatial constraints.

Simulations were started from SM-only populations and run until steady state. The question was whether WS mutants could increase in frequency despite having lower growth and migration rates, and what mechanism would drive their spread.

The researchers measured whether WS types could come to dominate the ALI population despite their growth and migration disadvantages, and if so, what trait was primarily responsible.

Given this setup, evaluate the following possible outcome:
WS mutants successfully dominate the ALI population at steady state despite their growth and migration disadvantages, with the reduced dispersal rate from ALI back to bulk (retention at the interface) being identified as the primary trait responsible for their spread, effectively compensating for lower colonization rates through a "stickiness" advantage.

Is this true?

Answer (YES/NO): YES